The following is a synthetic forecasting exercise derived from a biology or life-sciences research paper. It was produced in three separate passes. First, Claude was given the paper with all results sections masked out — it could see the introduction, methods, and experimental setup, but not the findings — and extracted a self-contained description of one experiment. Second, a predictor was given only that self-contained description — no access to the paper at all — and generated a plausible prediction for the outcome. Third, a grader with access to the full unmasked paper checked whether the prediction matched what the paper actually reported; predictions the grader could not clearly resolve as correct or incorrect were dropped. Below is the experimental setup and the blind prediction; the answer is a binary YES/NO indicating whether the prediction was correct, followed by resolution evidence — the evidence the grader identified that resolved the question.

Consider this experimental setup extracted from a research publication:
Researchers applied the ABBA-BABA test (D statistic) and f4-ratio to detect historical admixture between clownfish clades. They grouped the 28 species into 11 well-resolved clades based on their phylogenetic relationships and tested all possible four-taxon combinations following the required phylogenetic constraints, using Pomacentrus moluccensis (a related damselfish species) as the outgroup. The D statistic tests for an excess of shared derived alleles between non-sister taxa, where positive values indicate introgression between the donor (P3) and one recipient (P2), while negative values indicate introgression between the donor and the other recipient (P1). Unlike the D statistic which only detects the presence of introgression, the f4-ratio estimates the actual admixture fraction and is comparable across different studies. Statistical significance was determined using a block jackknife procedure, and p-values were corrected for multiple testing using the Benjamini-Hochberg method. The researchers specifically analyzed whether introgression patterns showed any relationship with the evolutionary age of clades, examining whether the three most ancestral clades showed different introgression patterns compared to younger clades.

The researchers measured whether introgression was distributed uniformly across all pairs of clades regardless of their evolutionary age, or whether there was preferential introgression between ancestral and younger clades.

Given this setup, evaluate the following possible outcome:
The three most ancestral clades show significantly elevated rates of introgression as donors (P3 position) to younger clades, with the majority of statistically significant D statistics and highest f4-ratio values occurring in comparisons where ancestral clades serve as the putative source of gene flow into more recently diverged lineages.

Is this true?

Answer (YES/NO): NO